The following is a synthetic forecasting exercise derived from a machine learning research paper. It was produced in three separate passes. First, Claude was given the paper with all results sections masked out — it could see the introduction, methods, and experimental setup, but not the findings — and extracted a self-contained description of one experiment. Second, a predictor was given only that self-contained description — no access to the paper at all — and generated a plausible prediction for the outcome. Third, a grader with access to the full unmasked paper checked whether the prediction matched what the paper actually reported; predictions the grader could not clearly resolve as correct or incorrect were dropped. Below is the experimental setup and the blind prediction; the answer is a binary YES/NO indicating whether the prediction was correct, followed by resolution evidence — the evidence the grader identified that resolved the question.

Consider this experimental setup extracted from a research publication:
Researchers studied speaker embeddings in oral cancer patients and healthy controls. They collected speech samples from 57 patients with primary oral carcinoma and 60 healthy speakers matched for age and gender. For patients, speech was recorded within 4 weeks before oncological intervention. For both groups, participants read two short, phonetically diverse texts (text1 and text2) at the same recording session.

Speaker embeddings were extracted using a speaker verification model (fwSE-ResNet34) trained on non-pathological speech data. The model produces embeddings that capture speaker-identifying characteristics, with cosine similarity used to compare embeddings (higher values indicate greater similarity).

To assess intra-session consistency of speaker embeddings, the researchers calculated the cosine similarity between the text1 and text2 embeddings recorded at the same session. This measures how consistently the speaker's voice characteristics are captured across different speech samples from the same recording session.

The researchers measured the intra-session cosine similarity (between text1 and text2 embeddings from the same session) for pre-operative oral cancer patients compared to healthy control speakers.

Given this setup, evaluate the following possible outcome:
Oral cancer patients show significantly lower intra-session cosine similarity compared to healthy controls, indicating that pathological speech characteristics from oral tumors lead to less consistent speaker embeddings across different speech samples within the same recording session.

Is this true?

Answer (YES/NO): NO